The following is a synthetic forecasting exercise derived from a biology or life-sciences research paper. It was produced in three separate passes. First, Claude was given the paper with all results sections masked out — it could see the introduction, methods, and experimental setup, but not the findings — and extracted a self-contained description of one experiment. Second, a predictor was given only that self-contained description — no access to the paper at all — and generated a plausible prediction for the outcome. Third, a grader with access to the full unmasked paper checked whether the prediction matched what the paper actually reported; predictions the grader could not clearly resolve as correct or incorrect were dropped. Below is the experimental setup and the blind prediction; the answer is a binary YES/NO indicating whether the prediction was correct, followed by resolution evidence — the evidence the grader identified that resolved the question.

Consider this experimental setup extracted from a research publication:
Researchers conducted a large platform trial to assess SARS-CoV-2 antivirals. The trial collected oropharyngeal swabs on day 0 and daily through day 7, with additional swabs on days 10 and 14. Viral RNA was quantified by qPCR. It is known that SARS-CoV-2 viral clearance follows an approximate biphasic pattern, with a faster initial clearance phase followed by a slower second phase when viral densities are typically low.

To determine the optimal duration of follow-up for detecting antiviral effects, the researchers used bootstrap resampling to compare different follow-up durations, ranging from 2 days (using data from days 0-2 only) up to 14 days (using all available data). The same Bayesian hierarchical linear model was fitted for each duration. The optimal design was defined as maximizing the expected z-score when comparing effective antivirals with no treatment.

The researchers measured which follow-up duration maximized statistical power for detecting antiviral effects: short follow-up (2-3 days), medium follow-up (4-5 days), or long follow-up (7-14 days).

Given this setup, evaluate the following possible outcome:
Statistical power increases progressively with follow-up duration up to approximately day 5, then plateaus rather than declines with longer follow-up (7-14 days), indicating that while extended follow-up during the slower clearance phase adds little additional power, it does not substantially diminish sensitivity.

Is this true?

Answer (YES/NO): NO